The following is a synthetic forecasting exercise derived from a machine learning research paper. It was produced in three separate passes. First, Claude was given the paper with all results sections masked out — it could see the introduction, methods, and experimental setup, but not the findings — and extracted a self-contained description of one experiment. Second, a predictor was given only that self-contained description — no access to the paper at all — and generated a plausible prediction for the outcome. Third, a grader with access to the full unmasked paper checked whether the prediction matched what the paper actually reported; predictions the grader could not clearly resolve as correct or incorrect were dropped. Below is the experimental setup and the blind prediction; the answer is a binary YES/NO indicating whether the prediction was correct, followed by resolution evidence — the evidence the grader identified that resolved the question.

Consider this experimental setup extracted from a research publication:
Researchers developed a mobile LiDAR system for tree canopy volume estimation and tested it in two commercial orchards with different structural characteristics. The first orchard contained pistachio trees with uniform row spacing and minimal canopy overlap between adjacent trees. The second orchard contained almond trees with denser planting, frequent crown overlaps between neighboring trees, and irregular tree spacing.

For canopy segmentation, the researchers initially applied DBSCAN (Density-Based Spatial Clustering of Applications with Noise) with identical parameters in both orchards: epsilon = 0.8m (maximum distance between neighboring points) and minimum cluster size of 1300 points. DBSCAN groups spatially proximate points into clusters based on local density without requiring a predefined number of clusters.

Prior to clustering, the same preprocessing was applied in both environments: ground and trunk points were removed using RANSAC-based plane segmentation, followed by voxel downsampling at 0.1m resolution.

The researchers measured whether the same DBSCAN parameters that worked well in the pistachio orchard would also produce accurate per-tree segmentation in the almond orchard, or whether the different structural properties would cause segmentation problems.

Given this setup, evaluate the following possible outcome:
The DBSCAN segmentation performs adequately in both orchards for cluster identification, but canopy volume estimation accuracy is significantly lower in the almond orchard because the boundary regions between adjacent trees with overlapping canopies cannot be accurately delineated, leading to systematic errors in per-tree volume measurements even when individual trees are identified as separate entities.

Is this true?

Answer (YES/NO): NO